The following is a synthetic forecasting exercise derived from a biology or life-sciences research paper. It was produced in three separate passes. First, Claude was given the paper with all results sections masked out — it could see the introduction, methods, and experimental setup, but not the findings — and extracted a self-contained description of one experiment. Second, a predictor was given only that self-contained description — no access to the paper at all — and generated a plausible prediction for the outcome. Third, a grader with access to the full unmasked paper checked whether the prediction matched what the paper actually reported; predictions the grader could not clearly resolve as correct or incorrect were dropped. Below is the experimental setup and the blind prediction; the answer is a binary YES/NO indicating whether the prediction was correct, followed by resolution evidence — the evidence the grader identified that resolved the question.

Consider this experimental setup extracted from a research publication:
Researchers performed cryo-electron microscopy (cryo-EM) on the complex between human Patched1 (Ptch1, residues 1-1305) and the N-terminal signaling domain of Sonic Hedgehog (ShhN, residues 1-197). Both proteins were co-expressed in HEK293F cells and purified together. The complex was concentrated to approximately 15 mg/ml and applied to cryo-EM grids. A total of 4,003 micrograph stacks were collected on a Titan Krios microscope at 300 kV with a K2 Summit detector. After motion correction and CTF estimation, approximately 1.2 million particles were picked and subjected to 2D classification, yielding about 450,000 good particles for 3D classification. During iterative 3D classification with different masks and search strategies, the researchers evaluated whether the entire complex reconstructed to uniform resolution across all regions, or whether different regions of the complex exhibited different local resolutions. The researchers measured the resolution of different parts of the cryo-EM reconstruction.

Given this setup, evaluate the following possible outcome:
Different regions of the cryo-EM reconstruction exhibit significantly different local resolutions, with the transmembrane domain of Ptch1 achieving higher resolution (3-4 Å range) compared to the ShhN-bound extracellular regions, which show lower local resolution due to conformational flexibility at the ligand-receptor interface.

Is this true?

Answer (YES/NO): NO